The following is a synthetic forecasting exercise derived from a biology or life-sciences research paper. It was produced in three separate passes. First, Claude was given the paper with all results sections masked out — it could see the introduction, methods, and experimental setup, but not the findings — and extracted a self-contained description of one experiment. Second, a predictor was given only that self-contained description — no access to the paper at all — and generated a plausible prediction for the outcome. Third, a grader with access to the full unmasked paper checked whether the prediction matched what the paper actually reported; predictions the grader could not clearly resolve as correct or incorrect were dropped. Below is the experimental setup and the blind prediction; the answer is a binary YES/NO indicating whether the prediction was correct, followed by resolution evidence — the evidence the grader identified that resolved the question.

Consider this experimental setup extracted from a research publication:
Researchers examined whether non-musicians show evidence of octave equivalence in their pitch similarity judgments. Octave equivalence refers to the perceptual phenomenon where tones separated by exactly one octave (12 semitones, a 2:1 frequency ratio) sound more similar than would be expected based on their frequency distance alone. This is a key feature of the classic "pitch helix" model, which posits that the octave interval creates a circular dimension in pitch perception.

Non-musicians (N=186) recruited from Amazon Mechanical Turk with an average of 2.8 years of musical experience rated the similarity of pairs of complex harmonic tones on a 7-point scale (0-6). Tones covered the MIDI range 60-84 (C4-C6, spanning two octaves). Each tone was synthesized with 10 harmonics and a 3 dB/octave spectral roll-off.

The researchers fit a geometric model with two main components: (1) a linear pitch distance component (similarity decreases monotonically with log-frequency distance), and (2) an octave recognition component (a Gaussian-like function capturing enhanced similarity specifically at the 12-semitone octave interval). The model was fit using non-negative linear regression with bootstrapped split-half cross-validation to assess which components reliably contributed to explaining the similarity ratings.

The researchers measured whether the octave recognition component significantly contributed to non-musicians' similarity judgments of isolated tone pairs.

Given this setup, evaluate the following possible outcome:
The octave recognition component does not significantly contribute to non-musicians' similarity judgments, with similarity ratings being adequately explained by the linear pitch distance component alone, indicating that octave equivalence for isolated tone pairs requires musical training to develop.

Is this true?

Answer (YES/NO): YES